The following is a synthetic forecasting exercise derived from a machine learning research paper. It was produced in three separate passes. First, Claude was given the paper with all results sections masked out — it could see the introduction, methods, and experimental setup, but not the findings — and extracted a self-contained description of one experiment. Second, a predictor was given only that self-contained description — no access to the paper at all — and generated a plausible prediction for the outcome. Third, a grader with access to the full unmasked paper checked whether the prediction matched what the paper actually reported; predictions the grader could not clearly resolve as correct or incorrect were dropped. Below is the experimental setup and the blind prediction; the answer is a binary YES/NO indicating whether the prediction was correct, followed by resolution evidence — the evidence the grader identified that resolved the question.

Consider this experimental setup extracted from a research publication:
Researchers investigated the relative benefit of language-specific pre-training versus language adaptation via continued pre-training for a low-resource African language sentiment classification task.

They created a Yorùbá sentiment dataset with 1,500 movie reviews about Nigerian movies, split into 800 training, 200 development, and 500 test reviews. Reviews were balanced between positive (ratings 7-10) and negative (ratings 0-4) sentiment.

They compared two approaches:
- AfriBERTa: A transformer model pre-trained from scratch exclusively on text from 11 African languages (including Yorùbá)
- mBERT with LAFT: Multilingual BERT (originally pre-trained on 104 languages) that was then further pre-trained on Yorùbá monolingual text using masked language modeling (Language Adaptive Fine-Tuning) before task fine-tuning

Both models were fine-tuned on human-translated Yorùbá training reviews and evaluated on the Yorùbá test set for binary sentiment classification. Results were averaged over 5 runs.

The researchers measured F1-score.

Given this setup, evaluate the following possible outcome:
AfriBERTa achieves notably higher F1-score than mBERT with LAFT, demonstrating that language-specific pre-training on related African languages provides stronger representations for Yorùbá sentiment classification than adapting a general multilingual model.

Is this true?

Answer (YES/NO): NO